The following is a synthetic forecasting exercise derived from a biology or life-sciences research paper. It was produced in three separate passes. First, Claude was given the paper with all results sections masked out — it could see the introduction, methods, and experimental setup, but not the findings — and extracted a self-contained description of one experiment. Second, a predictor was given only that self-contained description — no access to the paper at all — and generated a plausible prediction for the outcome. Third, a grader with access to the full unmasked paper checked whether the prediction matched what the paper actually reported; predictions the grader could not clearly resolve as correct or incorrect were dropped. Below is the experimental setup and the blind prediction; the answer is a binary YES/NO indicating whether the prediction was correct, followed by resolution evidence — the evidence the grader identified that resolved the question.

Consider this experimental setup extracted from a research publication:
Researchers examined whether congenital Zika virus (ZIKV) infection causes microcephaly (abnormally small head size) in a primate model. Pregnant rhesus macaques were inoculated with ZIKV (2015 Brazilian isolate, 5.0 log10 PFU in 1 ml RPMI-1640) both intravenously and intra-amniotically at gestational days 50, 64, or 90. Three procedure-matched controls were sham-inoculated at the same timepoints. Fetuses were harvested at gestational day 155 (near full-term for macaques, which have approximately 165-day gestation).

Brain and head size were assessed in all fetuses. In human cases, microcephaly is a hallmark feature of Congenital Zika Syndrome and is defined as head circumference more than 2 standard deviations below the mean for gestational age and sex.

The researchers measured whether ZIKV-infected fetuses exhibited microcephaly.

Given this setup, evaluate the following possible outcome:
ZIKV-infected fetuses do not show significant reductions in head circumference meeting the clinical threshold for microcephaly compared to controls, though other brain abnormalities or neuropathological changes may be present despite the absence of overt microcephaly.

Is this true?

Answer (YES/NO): YES